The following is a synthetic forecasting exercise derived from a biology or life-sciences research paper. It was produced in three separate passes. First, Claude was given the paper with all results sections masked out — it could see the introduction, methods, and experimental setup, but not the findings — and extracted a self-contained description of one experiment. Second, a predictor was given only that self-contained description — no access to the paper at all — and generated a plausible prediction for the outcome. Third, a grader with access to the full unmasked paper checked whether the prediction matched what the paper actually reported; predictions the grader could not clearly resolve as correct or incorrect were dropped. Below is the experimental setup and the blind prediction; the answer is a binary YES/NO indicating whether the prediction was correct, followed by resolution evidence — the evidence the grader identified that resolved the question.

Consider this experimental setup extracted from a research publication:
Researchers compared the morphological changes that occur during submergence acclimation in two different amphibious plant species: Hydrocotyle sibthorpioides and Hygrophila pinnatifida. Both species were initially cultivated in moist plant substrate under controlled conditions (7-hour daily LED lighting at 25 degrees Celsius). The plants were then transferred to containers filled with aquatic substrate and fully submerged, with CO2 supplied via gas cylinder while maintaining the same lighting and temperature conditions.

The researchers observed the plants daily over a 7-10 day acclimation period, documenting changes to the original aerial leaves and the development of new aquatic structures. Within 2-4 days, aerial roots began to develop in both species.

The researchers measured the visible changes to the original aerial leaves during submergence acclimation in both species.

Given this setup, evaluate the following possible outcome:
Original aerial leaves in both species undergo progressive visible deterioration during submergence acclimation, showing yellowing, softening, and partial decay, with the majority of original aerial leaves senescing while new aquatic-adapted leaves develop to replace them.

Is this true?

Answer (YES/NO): NO